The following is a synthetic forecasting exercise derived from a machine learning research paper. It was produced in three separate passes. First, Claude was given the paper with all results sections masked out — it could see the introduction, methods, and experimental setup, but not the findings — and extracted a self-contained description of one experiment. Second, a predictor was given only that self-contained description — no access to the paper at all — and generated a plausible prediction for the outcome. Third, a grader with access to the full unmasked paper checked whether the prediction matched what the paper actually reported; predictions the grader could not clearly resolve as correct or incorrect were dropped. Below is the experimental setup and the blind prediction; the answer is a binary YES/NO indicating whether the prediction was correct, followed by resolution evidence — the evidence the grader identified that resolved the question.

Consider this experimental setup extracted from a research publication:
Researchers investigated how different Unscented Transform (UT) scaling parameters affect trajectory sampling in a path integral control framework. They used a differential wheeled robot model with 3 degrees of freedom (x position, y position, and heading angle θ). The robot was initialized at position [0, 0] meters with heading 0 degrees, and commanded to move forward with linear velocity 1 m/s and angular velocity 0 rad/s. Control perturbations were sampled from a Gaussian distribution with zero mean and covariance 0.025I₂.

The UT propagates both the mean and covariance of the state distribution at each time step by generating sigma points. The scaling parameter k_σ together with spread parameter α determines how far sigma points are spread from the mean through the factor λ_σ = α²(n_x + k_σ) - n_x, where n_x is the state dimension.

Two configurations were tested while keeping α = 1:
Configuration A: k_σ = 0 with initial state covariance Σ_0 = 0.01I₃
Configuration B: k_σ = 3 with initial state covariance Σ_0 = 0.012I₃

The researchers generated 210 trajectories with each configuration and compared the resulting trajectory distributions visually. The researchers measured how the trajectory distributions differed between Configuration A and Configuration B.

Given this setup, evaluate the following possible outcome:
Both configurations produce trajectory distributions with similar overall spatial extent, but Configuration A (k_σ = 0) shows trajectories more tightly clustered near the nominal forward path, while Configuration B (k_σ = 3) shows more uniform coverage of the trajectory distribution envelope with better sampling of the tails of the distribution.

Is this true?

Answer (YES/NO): NO